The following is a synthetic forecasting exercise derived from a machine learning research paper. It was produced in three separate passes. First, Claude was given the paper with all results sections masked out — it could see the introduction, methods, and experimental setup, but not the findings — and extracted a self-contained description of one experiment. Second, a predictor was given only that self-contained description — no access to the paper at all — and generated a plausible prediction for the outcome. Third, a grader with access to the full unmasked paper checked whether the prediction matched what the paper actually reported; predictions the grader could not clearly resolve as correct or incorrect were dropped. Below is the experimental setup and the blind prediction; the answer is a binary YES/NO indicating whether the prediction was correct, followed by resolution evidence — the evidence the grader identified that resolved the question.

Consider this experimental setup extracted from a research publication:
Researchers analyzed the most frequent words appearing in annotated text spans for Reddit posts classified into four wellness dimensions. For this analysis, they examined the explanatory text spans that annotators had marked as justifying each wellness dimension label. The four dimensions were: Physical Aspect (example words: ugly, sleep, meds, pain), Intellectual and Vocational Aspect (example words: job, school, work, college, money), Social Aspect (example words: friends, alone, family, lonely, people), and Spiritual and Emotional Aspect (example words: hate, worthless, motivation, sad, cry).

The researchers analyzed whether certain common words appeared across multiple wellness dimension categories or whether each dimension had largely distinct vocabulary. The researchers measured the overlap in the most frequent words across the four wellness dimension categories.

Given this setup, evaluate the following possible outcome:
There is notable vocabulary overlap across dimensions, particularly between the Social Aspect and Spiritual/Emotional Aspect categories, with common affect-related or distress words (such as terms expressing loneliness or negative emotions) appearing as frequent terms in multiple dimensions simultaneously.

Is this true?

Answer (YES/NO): NO